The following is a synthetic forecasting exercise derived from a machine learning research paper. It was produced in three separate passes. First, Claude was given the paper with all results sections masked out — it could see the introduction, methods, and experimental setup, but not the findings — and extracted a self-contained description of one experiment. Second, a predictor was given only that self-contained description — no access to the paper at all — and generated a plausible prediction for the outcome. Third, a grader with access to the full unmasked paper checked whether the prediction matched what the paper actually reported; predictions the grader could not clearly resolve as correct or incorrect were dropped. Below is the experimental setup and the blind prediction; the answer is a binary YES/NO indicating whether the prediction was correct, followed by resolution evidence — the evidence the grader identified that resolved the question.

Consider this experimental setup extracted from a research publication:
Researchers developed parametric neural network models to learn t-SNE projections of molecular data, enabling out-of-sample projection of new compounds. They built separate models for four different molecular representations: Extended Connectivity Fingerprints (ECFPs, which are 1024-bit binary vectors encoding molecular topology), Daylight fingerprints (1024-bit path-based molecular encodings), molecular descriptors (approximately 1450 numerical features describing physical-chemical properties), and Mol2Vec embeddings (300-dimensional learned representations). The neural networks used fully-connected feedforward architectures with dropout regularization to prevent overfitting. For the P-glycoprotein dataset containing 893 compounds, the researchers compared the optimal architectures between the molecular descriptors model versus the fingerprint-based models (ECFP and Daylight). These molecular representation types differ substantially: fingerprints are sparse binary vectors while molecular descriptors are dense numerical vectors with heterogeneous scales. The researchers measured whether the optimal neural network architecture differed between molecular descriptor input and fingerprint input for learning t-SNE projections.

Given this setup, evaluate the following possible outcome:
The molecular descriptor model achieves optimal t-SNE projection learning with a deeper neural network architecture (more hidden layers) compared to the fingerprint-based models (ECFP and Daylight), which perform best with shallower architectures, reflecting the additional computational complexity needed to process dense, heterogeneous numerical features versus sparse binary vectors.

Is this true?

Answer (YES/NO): NO